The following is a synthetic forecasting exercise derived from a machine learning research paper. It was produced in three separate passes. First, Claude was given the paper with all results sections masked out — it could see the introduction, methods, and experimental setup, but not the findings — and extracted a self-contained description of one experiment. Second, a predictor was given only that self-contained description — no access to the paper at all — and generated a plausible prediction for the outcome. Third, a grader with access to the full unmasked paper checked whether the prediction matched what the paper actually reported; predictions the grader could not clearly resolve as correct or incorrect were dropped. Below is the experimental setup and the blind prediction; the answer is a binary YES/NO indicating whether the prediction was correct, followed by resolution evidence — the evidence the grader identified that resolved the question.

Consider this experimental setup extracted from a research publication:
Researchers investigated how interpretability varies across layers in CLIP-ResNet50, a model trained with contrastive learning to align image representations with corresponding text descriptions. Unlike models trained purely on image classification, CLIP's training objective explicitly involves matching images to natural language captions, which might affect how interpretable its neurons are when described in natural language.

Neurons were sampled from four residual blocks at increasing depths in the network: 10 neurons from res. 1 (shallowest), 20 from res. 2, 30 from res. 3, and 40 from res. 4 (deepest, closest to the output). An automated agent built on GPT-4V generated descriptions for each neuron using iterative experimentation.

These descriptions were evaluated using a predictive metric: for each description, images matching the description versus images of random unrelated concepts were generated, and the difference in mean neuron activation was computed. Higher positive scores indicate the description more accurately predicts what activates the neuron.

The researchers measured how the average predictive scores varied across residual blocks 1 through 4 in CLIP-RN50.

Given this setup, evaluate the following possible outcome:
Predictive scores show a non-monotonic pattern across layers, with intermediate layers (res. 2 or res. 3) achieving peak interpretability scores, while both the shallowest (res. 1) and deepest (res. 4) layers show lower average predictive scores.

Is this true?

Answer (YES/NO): NO